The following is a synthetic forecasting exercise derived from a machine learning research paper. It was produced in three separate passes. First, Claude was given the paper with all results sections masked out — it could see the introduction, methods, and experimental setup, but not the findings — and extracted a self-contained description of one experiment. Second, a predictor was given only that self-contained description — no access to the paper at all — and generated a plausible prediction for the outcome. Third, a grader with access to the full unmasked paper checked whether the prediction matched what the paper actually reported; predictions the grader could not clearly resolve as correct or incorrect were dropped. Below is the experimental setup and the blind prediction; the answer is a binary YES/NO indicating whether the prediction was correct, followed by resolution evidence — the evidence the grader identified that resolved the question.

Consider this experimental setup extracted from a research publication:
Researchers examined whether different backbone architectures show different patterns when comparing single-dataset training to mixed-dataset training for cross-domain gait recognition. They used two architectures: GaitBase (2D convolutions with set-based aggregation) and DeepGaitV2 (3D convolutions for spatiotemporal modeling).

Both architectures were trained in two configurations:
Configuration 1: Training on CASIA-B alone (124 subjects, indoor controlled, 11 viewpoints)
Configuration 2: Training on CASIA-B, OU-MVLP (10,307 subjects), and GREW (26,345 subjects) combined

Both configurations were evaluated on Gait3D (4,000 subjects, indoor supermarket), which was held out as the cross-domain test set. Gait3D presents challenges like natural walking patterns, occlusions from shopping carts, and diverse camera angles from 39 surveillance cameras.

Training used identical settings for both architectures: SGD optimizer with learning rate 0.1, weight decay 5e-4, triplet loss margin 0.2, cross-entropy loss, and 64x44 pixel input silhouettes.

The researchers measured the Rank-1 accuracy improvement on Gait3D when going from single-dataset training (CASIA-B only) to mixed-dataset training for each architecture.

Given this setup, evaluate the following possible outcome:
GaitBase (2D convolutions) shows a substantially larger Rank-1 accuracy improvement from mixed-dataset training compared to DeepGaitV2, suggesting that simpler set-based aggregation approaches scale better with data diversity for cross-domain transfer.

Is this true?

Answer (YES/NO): NO